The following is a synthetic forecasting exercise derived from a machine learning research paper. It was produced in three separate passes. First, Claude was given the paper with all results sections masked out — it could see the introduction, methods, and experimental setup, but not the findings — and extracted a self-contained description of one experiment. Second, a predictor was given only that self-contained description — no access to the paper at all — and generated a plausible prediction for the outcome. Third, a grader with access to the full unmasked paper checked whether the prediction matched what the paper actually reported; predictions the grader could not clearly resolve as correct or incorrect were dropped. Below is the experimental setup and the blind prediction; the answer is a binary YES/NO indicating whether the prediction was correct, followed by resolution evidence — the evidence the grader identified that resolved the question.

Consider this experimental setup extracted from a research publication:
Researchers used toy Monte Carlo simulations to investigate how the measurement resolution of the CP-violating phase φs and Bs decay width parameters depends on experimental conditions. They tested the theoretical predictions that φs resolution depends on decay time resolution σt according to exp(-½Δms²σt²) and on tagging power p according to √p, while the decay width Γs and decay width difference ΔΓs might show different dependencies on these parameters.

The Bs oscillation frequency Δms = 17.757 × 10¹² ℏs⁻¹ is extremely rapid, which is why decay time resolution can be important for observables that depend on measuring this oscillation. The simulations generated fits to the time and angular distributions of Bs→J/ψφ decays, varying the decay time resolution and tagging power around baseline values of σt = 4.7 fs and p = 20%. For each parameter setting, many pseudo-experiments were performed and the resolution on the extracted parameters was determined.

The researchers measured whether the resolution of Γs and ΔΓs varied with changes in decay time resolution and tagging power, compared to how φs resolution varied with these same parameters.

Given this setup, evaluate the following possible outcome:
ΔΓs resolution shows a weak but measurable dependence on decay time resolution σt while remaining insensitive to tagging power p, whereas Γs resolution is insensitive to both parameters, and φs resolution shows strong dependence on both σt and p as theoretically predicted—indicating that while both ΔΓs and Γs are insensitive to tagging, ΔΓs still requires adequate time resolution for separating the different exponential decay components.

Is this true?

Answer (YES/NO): NO